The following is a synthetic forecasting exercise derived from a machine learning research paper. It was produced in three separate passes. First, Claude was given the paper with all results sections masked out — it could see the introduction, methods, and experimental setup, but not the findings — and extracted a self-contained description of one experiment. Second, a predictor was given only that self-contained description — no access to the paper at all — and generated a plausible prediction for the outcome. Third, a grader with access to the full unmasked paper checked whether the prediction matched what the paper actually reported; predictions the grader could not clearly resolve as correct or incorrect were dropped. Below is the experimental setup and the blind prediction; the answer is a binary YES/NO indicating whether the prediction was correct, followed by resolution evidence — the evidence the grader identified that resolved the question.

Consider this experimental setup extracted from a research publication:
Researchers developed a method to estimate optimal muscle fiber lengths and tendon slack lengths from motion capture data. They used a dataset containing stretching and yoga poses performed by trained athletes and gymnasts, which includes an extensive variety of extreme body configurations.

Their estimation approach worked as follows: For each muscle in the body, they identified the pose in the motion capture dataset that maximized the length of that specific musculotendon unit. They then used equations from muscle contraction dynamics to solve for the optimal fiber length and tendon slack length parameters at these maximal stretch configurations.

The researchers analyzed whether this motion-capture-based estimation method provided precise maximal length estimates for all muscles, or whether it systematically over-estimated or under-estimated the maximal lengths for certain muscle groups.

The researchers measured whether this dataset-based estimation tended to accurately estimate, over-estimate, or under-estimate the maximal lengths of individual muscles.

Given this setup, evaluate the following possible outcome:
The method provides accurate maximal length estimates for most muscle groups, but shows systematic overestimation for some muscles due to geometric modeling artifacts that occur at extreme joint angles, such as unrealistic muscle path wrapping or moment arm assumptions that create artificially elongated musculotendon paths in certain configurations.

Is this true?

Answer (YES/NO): NO